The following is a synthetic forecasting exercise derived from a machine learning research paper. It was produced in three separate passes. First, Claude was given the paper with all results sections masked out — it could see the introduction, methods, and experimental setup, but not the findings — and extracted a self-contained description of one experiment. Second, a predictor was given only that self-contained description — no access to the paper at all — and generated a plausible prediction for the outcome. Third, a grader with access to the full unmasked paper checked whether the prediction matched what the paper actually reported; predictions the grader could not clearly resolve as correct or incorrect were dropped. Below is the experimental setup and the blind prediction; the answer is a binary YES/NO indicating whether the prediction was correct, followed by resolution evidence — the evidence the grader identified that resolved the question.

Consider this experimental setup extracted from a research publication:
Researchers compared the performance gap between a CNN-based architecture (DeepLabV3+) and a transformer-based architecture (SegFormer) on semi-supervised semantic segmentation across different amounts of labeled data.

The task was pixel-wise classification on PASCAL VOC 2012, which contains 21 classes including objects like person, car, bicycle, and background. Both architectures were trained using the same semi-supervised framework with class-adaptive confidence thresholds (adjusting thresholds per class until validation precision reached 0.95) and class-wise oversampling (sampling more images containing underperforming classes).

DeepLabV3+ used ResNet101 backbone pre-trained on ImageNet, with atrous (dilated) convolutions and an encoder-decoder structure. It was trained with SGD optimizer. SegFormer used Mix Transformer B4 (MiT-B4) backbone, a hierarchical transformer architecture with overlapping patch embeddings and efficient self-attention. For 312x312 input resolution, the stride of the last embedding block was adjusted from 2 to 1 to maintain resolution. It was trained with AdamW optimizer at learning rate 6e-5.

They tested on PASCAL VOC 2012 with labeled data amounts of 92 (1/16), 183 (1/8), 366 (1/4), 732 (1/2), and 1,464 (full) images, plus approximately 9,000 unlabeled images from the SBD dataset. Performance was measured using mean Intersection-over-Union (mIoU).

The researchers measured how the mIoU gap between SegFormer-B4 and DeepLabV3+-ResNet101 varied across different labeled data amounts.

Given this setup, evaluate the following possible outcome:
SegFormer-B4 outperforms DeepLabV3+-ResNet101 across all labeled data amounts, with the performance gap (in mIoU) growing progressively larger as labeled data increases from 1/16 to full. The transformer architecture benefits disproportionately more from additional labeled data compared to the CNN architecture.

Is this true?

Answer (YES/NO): NO